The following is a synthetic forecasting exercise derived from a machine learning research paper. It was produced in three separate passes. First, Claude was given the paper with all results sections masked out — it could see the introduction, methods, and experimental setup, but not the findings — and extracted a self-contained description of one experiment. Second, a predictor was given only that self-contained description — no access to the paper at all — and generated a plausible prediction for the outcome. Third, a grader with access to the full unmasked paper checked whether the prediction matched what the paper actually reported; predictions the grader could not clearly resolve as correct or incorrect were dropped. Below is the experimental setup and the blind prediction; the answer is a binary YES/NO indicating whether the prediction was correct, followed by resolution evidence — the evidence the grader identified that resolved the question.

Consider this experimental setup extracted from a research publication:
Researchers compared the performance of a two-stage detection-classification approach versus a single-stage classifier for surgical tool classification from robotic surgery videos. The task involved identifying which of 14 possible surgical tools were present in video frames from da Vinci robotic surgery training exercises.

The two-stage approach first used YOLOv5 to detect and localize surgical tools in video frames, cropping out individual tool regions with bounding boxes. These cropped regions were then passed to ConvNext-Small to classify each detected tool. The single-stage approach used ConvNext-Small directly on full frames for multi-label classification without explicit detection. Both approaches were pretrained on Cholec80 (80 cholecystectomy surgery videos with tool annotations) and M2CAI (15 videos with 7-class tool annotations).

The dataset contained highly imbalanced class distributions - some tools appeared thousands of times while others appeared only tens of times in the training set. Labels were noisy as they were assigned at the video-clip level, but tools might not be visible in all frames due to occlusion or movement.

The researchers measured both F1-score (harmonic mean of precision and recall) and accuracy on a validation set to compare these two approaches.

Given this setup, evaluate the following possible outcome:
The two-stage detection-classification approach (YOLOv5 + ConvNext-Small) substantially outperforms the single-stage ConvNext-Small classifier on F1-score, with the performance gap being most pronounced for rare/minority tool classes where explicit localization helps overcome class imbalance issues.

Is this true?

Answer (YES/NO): NO